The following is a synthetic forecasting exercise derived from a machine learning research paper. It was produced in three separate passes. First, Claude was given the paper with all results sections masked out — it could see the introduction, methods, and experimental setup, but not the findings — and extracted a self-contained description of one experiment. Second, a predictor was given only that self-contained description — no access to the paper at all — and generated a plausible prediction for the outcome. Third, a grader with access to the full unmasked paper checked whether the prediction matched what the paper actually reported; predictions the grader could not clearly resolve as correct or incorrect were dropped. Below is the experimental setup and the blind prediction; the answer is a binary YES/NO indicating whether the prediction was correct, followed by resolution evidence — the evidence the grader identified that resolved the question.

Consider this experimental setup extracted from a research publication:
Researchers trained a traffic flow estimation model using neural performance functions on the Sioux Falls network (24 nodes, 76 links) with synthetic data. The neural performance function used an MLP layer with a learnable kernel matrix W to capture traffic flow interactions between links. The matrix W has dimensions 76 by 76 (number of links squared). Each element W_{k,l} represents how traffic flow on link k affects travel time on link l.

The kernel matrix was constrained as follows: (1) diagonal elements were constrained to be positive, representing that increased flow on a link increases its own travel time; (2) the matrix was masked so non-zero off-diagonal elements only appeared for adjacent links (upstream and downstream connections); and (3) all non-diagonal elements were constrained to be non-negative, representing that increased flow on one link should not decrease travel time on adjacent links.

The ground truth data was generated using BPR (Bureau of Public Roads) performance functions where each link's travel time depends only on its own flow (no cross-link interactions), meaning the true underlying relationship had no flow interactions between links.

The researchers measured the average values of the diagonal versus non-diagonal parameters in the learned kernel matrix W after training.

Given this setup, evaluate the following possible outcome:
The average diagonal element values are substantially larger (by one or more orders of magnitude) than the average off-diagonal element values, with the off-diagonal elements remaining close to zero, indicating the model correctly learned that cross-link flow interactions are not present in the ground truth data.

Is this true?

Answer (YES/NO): YES